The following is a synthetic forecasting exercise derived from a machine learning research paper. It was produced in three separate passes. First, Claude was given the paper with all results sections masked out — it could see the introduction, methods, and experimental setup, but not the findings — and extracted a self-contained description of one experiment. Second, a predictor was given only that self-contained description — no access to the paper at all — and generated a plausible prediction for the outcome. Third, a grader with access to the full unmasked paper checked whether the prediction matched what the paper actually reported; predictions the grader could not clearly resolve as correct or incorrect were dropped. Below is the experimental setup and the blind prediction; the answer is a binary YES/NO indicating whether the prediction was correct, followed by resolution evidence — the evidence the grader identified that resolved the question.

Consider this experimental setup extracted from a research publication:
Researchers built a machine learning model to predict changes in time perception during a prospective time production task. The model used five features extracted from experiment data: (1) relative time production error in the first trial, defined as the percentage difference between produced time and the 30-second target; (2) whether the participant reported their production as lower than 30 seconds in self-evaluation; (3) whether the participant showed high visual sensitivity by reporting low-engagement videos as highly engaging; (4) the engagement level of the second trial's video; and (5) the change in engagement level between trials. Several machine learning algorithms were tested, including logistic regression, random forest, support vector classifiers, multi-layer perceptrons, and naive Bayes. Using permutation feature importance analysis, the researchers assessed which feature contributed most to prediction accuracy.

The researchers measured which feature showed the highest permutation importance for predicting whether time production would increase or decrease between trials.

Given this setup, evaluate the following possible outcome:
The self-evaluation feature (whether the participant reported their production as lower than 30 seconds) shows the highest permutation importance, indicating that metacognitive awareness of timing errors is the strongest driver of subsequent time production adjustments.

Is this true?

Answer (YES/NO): NO